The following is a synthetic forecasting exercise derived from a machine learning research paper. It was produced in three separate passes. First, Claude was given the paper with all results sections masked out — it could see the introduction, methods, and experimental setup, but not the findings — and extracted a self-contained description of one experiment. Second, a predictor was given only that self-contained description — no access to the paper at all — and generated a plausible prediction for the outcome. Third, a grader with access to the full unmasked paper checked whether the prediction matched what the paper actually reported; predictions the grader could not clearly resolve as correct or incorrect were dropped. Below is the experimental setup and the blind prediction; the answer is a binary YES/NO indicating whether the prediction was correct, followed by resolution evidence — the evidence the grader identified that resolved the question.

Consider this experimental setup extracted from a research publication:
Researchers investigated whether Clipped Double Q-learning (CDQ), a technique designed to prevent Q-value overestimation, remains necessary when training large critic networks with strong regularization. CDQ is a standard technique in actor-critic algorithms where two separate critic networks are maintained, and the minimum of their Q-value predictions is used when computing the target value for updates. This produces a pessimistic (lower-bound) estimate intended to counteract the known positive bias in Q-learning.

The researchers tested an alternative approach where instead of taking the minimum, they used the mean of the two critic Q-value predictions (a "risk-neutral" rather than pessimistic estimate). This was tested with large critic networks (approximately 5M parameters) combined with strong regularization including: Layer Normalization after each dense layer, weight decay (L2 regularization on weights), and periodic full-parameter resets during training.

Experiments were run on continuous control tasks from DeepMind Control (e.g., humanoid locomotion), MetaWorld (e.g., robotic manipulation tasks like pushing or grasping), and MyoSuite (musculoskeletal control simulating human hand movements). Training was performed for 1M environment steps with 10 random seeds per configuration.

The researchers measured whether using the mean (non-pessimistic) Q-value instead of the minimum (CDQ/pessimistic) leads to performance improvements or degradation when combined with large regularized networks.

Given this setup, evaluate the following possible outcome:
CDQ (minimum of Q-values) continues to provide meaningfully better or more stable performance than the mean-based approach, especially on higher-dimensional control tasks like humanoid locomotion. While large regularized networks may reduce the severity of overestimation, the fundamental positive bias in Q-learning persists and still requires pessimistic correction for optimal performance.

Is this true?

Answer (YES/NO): NO